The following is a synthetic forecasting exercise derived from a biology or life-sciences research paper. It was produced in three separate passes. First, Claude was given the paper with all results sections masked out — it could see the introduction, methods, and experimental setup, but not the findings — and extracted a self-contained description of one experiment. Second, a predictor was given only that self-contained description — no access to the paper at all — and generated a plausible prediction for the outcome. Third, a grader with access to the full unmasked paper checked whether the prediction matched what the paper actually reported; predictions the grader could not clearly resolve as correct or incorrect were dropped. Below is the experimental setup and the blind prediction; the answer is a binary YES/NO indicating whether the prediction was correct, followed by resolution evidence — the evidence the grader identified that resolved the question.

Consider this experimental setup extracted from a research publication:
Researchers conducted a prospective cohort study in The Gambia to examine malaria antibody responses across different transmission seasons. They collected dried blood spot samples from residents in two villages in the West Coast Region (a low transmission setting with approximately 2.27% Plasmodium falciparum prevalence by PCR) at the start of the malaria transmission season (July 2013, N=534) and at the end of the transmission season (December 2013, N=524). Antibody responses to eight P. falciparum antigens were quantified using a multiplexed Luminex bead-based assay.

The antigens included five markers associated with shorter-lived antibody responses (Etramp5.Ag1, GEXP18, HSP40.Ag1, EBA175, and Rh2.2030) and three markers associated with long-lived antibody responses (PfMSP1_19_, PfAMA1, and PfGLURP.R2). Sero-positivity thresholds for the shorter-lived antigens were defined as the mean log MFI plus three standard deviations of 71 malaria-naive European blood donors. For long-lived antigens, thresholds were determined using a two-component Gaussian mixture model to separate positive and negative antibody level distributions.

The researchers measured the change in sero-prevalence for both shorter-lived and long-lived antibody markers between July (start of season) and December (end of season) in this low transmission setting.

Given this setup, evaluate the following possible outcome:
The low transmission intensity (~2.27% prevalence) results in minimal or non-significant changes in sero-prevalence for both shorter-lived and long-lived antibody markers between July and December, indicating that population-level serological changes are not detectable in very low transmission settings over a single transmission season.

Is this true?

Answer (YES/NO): NO